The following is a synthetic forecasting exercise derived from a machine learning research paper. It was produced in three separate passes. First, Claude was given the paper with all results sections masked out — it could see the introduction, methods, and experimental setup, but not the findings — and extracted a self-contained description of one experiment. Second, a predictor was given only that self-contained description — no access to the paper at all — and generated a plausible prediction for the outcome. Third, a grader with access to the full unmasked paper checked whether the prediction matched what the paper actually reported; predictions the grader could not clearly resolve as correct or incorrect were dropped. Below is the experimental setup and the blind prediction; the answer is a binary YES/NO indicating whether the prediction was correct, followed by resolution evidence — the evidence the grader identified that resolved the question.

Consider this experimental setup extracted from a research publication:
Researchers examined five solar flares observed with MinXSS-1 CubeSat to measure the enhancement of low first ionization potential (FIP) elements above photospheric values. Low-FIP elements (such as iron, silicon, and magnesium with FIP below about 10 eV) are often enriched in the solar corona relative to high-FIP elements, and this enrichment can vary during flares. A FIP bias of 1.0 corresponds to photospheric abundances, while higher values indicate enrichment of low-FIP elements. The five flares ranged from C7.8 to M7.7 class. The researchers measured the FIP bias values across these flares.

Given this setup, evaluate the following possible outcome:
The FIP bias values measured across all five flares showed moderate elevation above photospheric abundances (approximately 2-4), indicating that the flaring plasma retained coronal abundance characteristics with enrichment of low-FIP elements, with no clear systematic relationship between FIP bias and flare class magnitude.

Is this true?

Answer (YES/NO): NO